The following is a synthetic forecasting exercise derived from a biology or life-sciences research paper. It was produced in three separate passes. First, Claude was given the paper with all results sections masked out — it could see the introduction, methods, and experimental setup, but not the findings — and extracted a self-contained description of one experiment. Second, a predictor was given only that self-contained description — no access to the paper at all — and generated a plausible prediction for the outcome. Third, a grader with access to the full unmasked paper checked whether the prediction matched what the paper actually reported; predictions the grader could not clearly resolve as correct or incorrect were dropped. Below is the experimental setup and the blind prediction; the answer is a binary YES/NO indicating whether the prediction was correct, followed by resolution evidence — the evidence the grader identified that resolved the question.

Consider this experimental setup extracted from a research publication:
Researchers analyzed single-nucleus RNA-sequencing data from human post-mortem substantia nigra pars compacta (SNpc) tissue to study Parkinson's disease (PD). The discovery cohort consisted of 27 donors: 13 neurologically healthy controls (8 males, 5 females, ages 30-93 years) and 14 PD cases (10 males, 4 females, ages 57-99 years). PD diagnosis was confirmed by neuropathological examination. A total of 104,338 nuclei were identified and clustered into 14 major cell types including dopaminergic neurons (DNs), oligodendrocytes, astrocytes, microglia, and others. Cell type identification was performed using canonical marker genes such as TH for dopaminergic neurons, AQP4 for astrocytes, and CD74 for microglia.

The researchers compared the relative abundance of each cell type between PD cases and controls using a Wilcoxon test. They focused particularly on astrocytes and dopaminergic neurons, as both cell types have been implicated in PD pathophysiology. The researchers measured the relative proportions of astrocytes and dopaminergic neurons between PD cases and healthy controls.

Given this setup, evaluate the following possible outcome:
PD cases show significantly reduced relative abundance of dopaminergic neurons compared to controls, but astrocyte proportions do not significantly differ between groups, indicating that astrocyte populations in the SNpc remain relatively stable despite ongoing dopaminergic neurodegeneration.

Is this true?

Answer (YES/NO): NO